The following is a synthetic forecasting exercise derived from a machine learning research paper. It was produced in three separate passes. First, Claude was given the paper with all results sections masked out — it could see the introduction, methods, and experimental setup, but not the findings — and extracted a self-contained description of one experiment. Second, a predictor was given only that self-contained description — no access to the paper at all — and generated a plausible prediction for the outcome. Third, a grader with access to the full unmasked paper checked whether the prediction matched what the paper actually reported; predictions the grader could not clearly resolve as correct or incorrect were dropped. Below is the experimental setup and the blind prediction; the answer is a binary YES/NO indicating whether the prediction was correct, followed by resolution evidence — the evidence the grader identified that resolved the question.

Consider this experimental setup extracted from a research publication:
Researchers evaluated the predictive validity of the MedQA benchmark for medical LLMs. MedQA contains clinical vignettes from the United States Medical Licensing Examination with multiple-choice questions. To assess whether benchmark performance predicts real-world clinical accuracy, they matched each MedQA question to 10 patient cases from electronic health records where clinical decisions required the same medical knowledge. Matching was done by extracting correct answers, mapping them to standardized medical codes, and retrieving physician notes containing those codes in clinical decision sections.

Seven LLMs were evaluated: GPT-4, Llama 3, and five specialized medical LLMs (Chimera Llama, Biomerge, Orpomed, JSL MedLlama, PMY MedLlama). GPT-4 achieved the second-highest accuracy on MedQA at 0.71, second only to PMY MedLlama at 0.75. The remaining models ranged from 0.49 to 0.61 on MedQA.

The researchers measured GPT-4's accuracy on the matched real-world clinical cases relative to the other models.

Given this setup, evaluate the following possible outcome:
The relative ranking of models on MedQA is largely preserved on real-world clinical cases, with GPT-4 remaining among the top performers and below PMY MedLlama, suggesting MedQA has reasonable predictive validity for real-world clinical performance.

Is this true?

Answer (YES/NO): NO